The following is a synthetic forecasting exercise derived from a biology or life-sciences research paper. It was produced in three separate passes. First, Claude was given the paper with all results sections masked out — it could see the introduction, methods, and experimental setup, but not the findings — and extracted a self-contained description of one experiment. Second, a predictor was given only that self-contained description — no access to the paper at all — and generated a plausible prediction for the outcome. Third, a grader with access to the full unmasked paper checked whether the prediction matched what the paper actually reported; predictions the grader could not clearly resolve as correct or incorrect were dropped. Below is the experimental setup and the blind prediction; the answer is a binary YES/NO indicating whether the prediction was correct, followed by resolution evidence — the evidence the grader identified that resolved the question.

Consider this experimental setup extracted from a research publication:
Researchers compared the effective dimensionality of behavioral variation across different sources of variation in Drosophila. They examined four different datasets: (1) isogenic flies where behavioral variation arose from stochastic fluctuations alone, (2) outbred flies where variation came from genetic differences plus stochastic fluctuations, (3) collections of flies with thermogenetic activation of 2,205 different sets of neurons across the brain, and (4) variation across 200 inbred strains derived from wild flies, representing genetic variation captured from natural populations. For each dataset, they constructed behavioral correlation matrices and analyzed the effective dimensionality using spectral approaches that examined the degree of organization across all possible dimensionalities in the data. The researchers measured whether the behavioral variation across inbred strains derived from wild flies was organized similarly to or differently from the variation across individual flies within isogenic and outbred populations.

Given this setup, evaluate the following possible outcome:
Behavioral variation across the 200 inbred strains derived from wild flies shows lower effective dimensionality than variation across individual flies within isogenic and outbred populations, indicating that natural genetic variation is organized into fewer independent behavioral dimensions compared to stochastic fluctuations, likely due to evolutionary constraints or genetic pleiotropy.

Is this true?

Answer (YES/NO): NO